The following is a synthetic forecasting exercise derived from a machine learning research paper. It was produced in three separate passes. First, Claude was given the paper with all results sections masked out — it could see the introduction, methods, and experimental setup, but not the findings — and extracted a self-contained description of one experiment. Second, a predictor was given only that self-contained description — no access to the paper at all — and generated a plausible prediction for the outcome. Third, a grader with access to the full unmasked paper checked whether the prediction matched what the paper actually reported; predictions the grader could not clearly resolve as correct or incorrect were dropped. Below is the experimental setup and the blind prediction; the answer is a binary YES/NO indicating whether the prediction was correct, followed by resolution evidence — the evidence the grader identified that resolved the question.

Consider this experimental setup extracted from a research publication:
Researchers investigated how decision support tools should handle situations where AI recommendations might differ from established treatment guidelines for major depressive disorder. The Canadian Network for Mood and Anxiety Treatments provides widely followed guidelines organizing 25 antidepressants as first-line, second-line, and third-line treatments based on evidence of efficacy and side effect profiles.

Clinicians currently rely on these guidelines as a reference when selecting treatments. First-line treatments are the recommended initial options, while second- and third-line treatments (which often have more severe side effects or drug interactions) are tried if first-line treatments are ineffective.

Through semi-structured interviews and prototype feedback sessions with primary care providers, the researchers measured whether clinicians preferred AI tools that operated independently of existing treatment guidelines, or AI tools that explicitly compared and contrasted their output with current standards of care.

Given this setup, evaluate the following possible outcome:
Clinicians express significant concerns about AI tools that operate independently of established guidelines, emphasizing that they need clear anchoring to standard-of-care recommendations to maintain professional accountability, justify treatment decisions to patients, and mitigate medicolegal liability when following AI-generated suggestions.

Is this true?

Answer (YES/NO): NO